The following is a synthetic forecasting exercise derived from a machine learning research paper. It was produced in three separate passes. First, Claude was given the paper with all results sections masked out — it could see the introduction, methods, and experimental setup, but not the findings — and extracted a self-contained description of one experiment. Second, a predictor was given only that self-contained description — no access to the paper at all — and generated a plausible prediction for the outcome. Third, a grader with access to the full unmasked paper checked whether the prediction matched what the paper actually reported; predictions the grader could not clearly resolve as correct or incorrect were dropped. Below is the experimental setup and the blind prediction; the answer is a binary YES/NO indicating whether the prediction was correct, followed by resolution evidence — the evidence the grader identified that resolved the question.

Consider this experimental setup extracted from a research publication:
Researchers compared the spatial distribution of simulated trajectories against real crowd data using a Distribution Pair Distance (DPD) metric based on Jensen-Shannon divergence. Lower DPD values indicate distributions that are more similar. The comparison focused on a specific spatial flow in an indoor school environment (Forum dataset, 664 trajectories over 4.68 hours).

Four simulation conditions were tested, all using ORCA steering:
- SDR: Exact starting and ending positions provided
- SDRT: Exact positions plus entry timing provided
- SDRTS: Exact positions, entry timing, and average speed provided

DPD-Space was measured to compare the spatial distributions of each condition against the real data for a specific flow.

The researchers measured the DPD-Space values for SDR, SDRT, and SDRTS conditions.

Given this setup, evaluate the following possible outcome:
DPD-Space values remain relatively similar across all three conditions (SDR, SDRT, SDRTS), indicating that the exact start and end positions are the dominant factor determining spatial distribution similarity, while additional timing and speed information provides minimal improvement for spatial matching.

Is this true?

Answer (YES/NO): YES